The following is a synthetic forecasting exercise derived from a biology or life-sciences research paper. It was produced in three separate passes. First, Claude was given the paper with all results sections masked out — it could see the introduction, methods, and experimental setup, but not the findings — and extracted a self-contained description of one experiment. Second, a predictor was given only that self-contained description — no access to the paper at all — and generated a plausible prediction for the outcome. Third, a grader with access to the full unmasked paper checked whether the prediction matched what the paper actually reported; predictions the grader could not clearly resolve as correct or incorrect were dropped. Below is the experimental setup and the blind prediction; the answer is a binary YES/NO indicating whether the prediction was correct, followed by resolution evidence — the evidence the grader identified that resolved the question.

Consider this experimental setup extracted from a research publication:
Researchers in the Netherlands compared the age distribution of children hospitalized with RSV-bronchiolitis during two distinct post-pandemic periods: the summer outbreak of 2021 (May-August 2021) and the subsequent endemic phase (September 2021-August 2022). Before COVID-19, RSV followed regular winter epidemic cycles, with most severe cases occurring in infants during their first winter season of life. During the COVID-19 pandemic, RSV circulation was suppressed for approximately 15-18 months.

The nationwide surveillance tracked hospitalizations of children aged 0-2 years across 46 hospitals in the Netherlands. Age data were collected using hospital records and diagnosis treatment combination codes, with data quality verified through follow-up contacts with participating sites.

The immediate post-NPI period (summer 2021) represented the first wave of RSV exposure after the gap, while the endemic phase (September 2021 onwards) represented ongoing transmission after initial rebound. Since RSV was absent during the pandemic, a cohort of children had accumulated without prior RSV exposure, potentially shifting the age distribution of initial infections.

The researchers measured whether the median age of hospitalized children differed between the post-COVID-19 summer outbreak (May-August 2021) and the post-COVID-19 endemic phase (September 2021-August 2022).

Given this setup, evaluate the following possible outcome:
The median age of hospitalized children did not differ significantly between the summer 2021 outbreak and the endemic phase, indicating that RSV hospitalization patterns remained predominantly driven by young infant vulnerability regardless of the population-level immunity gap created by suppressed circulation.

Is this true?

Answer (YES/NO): NO